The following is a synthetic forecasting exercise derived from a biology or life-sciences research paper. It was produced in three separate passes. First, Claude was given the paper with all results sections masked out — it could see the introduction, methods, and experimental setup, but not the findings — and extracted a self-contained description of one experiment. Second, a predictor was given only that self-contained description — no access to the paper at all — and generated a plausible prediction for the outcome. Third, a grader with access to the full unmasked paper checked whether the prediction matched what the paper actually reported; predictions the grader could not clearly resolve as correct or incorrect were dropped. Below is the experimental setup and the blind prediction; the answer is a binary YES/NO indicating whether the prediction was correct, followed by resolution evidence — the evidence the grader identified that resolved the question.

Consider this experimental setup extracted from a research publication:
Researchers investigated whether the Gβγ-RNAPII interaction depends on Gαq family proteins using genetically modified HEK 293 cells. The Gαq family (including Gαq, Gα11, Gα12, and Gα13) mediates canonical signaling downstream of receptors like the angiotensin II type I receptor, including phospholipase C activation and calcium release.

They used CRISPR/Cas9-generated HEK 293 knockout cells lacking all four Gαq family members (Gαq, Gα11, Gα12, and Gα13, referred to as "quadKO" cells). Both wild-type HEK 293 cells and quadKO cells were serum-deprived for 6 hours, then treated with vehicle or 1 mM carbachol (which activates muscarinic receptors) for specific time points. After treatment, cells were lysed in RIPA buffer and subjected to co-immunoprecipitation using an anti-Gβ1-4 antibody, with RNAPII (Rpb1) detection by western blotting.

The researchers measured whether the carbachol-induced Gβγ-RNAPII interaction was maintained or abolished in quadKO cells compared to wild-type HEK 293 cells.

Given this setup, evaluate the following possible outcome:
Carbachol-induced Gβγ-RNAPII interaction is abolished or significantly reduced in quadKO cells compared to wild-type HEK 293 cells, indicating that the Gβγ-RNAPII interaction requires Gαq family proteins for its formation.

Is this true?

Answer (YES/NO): YES